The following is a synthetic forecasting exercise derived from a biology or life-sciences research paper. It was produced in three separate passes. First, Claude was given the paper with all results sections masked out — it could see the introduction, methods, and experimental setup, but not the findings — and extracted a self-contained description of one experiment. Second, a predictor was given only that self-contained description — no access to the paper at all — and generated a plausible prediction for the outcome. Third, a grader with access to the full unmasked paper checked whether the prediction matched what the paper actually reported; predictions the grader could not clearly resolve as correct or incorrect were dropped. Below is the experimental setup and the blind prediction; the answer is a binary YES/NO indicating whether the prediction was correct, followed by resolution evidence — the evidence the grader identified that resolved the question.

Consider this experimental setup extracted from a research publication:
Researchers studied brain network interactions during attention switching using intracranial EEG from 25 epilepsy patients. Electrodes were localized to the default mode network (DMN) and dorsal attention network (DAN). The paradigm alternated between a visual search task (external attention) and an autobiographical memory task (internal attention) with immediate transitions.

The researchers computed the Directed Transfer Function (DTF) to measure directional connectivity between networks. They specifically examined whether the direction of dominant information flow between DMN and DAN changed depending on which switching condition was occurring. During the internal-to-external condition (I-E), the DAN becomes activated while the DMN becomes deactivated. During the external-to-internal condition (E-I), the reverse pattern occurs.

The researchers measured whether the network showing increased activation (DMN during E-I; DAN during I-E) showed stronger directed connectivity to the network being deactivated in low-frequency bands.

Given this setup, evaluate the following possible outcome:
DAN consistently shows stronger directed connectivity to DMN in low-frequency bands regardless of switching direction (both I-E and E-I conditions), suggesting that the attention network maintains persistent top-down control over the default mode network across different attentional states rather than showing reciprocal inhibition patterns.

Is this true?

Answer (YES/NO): NO